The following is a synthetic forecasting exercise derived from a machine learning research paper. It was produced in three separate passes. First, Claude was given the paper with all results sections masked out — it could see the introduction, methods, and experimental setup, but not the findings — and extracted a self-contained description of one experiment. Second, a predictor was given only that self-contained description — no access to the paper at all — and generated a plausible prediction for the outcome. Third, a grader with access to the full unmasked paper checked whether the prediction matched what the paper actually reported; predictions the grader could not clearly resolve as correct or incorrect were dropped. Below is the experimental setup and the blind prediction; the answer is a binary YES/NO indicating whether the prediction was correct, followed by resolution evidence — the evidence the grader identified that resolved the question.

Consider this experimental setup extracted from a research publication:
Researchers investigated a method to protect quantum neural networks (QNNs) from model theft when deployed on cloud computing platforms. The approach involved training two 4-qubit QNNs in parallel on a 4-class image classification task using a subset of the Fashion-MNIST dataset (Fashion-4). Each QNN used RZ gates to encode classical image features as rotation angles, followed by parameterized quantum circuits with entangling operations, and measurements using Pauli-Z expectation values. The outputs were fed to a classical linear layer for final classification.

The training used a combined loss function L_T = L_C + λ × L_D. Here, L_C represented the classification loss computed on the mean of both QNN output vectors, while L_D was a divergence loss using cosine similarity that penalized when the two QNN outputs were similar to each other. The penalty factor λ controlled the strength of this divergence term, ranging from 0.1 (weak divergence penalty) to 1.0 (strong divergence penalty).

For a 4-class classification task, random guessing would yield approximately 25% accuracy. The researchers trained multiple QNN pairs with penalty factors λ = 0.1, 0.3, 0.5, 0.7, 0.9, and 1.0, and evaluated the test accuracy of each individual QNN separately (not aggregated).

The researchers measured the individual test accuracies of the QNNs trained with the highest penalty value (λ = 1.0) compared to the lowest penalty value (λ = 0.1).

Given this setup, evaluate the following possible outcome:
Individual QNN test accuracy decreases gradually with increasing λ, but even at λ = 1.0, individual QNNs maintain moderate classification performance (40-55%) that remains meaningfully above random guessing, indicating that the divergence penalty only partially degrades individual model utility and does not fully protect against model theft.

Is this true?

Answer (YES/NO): NO